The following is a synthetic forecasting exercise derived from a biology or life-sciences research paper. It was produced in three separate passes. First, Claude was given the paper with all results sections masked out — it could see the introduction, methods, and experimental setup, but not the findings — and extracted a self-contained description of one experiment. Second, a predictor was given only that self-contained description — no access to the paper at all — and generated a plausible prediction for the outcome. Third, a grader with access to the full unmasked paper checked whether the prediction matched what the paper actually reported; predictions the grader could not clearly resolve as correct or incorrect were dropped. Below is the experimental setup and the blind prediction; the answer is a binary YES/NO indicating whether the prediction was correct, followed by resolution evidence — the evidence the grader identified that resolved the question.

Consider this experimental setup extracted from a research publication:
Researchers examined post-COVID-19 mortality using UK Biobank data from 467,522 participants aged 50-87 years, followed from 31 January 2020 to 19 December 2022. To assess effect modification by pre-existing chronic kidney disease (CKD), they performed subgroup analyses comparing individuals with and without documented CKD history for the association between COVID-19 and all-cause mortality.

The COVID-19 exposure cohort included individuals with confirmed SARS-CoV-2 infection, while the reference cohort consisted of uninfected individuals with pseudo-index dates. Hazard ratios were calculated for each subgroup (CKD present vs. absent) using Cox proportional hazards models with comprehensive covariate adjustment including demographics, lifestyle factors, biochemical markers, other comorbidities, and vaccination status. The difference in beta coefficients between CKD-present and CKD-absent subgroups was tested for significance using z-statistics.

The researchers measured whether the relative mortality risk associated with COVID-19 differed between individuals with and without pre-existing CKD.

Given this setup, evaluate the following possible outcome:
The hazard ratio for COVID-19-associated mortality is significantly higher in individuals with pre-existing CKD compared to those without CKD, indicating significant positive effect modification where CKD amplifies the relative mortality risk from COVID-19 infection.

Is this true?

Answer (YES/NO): YES